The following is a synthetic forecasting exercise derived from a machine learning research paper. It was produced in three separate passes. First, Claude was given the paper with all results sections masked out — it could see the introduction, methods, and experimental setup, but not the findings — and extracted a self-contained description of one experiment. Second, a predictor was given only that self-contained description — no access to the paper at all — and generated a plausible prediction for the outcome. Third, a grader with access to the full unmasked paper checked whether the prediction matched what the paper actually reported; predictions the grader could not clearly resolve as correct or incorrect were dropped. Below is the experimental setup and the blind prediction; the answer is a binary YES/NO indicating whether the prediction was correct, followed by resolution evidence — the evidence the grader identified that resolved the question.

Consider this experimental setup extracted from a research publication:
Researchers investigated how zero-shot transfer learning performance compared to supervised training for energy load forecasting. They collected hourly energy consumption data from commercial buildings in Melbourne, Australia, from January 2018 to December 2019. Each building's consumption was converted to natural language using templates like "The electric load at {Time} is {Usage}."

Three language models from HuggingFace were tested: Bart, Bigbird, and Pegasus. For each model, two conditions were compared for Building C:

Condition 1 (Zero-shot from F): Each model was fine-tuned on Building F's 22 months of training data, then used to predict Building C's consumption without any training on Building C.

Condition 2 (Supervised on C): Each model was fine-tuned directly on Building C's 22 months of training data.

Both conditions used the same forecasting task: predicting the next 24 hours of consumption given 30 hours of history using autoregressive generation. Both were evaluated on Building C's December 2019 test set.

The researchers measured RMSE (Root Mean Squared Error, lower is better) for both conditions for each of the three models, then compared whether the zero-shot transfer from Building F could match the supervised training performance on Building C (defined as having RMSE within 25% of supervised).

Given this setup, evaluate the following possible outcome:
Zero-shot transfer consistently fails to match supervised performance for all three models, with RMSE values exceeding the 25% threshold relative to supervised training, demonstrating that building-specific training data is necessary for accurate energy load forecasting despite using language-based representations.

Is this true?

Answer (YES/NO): NO